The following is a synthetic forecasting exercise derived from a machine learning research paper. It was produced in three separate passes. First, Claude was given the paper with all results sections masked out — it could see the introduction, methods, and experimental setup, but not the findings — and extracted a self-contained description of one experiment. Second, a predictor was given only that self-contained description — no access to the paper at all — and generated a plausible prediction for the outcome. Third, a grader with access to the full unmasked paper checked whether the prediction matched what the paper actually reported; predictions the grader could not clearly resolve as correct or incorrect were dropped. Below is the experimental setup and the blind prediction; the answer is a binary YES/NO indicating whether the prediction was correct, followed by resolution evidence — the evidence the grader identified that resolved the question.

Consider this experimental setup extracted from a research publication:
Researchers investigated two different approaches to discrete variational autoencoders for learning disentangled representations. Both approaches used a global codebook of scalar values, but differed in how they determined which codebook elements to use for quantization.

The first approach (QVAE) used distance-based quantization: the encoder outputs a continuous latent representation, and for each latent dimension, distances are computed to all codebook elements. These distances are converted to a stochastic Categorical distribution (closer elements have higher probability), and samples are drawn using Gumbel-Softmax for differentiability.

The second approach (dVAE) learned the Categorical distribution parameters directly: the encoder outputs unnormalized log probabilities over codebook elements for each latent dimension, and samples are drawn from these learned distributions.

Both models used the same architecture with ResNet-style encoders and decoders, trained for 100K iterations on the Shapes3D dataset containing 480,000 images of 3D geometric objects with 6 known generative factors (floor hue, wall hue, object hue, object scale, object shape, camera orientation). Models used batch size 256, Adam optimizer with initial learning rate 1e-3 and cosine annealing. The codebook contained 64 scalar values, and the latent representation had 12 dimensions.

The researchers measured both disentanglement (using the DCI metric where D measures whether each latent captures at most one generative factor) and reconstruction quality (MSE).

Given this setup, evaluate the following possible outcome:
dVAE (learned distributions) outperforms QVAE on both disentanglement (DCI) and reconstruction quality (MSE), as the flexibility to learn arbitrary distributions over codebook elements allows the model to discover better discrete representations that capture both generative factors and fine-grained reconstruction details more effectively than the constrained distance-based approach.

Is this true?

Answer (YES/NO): NO